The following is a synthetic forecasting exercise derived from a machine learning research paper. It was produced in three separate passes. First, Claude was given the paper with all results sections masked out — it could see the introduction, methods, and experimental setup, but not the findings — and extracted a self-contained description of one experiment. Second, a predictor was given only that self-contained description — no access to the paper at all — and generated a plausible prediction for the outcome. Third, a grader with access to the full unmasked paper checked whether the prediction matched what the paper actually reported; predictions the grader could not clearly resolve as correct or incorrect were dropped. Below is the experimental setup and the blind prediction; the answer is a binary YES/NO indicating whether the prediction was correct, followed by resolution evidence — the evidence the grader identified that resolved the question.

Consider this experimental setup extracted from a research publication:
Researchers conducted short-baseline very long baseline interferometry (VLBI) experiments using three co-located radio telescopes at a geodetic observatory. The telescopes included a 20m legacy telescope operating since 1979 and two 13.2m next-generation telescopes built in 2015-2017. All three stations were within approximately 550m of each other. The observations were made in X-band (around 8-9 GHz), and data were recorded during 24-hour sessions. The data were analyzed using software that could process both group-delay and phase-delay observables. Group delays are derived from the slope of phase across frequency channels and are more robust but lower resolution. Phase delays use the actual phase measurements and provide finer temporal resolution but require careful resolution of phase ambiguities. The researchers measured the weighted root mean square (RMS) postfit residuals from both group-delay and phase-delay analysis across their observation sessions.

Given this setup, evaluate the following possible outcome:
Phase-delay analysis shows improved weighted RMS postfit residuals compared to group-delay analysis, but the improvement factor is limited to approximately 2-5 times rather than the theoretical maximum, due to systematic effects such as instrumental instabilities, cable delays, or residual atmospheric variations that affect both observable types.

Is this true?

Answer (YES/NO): YES